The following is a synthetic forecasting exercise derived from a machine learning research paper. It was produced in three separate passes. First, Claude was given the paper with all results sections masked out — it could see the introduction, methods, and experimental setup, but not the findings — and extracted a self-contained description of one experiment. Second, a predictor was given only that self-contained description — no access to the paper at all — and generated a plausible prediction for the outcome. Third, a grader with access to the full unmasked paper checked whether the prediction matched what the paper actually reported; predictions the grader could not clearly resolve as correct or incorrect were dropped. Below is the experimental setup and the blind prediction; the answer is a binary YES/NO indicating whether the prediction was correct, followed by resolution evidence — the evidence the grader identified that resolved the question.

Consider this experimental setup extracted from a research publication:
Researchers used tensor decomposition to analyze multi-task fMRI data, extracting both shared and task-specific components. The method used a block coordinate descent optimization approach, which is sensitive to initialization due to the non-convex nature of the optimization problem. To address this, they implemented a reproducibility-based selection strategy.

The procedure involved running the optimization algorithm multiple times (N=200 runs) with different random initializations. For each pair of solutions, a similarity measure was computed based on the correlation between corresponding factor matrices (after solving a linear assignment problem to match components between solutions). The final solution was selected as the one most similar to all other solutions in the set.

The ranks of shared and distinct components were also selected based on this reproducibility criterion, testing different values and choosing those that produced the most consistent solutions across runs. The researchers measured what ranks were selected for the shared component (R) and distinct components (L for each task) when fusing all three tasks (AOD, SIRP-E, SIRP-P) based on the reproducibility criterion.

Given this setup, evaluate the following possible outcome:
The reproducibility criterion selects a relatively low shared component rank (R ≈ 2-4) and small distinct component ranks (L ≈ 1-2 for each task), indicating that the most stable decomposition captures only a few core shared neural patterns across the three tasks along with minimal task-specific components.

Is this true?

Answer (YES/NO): NO